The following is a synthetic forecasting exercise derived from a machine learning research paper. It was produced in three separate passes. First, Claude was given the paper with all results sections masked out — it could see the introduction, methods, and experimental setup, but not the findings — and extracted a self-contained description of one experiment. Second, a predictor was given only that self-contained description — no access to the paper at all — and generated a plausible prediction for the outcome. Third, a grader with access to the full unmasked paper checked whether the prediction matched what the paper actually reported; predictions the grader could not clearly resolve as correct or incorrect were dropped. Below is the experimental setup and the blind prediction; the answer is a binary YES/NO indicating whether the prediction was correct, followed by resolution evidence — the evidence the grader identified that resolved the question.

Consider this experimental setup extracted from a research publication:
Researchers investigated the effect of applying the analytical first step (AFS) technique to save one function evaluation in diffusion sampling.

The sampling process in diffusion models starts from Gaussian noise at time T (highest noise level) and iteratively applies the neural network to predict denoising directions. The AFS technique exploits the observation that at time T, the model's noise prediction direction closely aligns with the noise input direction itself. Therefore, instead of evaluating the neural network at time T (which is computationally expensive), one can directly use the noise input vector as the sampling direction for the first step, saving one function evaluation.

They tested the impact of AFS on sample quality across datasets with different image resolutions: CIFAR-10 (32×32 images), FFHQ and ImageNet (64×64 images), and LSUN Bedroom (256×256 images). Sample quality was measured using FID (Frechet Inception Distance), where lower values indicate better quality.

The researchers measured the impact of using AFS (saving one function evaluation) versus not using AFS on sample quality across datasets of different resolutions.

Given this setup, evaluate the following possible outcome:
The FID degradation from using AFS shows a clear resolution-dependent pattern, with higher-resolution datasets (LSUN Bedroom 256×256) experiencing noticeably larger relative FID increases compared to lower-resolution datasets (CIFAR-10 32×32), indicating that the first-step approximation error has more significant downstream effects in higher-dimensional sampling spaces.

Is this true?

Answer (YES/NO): NO